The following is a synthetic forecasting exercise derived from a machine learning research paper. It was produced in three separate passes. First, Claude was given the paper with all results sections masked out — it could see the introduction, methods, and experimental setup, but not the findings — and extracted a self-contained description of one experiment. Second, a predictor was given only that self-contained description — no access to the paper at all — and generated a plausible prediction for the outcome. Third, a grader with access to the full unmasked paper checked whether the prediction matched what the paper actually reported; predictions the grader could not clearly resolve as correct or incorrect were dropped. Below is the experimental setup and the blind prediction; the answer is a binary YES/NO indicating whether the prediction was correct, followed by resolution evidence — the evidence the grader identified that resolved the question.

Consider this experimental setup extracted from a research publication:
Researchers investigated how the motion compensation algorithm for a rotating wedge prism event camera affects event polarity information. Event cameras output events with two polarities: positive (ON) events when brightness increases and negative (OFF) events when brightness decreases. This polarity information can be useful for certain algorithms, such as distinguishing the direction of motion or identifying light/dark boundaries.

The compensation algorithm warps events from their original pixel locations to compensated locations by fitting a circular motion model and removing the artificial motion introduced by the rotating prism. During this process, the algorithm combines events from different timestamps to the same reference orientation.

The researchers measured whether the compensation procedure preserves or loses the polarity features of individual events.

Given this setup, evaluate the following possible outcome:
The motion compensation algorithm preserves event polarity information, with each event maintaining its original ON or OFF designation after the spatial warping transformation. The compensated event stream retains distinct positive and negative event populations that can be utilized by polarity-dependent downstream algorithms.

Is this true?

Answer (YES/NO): NO